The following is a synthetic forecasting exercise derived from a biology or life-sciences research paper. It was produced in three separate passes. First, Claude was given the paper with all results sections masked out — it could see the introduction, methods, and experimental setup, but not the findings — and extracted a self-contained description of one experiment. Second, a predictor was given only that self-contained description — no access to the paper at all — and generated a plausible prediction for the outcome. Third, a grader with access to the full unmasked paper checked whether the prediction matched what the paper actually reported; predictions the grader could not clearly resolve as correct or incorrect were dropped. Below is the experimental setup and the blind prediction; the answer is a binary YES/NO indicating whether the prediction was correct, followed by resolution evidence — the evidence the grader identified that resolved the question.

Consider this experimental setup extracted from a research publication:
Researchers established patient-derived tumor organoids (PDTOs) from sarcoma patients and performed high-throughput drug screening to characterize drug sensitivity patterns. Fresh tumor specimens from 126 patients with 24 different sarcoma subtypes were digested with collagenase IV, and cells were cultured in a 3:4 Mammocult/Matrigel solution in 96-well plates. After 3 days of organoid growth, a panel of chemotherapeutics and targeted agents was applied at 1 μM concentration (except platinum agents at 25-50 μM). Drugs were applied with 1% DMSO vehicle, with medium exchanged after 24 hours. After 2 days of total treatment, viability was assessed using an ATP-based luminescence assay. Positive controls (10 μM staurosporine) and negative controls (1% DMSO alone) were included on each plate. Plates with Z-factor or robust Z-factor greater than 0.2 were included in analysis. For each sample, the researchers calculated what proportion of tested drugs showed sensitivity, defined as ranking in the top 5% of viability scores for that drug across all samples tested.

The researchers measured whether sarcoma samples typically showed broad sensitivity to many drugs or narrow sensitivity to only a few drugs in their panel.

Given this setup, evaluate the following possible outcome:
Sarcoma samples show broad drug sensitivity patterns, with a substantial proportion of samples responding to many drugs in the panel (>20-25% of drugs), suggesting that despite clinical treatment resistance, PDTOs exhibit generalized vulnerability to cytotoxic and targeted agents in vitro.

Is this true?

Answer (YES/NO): NO